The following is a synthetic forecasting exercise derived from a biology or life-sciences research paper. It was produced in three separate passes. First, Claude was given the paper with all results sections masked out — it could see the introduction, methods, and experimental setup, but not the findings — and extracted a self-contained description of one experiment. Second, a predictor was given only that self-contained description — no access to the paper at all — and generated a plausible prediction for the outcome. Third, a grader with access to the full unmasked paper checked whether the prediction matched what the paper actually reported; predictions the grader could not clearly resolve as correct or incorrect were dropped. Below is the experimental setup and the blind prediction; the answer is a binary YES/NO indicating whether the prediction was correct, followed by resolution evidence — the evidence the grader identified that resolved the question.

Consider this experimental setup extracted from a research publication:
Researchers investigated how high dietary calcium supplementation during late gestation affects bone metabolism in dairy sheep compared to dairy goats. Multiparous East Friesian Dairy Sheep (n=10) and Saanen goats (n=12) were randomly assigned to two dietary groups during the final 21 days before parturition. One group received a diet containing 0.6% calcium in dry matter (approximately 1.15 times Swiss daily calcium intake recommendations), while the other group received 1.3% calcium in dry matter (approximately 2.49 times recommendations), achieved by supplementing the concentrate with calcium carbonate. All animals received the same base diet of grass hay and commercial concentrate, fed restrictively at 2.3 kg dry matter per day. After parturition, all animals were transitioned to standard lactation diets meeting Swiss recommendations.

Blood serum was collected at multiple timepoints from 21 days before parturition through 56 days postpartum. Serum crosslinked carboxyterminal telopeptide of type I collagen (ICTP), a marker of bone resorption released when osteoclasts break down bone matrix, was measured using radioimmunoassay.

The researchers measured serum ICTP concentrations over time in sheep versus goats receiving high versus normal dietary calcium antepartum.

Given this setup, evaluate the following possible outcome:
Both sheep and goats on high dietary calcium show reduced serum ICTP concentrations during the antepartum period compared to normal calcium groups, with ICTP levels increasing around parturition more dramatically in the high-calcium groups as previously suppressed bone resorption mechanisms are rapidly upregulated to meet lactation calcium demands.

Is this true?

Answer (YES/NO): NO